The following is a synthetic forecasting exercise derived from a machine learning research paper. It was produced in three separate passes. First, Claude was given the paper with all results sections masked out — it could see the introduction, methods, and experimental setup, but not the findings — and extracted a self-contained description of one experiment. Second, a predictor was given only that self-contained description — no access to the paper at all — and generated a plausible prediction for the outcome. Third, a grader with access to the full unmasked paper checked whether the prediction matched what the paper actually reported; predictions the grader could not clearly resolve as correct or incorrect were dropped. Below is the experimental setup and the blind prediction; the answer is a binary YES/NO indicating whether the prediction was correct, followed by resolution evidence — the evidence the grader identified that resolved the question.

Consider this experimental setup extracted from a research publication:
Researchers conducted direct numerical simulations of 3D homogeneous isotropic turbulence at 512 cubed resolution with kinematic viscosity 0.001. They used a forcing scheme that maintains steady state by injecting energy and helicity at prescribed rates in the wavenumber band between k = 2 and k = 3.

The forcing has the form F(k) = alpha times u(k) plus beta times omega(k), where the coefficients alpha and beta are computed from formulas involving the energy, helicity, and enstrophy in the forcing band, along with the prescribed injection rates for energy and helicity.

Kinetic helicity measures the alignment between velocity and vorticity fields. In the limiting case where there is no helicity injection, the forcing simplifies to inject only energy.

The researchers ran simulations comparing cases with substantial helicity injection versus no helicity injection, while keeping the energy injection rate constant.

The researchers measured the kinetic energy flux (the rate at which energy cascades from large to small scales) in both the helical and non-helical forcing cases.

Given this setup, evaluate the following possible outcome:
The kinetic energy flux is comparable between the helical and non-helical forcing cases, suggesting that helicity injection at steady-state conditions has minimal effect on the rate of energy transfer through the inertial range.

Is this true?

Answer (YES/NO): YES